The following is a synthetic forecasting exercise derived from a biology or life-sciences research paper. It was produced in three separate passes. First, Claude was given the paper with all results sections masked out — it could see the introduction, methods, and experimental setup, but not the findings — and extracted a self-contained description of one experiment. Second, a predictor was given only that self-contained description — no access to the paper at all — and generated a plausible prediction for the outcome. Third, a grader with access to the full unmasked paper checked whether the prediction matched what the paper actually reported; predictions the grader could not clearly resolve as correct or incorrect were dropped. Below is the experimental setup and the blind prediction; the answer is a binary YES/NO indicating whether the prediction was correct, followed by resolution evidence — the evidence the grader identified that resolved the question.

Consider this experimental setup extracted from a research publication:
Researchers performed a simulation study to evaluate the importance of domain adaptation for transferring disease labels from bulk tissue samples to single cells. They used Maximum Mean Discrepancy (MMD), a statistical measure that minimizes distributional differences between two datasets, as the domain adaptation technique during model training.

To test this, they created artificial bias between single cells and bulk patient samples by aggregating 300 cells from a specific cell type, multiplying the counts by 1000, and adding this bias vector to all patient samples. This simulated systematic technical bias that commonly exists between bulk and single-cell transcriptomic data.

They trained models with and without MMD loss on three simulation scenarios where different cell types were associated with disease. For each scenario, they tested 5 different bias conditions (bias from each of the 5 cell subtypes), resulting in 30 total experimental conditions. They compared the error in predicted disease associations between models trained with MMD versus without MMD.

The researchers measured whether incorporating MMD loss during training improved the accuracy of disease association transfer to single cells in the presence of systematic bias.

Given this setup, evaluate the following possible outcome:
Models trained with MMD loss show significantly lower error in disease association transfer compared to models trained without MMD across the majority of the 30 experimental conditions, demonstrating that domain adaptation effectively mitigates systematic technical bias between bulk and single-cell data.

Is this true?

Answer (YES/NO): YES